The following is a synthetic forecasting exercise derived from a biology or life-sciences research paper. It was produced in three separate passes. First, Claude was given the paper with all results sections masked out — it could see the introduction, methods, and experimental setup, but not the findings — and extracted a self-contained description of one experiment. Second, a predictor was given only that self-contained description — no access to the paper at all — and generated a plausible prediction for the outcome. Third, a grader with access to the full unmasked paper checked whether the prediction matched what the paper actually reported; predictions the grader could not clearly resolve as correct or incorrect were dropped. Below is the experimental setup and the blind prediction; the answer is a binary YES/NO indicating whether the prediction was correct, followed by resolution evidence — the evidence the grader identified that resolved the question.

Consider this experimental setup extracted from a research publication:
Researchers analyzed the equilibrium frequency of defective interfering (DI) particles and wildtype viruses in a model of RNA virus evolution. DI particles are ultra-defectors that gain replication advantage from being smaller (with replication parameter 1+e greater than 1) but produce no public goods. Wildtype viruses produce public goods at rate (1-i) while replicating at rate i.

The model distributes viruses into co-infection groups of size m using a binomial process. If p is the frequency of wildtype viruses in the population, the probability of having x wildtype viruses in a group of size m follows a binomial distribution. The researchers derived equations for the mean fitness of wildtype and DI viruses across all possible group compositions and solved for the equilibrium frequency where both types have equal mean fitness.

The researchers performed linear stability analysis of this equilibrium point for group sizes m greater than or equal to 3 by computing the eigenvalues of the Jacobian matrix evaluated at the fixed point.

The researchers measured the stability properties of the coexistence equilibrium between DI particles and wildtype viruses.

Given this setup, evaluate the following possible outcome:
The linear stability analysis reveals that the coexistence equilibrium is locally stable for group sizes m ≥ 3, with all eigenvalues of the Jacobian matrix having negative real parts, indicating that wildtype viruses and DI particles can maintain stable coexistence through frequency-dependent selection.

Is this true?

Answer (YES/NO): NO